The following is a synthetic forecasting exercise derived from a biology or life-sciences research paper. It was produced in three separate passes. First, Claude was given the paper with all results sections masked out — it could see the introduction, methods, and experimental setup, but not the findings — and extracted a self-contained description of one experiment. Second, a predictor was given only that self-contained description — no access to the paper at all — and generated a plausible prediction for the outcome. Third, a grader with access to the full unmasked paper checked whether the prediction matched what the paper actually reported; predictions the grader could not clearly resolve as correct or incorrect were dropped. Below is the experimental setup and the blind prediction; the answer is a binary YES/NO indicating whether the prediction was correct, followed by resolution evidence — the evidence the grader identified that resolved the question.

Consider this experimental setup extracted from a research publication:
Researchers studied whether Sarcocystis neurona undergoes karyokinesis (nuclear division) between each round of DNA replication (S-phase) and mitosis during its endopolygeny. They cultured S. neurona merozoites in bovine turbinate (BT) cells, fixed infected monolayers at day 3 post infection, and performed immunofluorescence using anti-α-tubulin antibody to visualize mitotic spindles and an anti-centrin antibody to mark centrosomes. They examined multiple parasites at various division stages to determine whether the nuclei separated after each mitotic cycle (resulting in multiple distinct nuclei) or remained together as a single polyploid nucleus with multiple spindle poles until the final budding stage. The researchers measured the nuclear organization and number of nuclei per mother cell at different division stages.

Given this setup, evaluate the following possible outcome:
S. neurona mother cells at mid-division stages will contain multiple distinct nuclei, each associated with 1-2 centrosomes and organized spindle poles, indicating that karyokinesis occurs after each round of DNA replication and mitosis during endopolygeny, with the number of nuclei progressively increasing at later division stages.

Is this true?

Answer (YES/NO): NO